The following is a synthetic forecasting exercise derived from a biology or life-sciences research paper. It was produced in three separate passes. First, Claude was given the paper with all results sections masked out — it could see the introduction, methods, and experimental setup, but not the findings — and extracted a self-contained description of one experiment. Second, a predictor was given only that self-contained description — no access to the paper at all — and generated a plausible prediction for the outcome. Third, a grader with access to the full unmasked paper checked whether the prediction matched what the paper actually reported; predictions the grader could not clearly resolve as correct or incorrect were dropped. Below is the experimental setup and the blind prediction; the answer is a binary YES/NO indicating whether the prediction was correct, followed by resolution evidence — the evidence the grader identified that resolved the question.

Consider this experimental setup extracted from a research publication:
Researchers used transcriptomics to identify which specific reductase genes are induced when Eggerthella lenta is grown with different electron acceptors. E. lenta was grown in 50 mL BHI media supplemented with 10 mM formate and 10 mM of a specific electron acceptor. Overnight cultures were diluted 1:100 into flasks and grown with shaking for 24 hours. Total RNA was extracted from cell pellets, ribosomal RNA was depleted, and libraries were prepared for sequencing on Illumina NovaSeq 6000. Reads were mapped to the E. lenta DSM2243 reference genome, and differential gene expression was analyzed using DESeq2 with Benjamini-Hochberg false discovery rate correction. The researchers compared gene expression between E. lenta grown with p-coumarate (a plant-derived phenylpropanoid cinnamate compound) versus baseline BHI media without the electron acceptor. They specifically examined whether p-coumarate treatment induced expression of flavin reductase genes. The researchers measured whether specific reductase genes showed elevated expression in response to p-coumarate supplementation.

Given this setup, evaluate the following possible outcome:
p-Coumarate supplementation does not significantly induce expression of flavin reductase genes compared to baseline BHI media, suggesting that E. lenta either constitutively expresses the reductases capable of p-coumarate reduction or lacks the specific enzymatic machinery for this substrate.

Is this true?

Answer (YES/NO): NO